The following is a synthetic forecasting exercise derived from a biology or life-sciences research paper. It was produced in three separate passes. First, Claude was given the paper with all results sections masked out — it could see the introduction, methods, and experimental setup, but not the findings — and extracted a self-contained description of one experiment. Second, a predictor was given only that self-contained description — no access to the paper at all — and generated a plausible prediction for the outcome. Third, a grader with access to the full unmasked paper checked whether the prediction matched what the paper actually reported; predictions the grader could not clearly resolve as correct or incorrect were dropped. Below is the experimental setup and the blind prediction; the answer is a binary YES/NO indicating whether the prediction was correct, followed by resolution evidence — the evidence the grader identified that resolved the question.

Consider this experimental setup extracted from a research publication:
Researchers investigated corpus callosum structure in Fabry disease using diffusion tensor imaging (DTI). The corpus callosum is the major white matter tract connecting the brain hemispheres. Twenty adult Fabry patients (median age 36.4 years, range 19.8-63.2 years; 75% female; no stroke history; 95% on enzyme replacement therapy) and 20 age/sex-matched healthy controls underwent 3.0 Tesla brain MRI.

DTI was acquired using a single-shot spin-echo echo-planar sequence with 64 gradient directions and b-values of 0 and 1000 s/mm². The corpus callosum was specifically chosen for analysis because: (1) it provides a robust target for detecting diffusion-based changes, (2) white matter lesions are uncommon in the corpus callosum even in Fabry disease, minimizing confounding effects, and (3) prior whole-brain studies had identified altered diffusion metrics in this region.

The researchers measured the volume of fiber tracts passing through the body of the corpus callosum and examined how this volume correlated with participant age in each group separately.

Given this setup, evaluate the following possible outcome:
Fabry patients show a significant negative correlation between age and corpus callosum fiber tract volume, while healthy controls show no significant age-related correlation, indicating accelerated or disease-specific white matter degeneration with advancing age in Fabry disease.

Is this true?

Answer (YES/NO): YES